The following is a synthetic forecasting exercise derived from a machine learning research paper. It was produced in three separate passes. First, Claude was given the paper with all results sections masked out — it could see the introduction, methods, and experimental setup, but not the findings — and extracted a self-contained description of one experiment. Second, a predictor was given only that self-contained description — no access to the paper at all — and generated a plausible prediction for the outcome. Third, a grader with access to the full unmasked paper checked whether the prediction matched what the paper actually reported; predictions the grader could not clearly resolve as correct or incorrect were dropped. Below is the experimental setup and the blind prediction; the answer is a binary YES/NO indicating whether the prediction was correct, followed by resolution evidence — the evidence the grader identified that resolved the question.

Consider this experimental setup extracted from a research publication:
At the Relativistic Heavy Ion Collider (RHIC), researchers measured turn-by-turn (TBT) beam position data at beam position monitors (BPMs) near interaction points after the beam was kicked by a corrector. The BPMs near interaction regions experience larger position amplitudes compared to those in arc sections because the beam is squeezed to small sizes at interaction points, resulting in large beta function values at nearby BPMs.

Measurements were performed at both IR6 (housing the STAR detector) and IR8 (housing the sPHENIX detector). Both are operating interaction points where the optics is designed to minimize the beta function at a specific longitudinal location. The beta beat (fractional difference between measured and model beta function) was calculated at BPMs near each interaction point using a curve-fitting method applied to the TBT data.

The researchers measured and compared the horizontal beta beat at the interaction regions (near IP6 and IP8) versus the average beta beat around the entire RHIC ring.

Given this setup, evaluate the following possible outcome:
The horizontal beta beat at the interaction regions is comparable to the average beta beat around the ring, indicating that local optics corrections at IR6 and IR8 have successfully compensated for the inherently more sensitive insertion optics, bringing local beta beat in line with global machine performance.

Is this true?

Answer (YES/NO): NO